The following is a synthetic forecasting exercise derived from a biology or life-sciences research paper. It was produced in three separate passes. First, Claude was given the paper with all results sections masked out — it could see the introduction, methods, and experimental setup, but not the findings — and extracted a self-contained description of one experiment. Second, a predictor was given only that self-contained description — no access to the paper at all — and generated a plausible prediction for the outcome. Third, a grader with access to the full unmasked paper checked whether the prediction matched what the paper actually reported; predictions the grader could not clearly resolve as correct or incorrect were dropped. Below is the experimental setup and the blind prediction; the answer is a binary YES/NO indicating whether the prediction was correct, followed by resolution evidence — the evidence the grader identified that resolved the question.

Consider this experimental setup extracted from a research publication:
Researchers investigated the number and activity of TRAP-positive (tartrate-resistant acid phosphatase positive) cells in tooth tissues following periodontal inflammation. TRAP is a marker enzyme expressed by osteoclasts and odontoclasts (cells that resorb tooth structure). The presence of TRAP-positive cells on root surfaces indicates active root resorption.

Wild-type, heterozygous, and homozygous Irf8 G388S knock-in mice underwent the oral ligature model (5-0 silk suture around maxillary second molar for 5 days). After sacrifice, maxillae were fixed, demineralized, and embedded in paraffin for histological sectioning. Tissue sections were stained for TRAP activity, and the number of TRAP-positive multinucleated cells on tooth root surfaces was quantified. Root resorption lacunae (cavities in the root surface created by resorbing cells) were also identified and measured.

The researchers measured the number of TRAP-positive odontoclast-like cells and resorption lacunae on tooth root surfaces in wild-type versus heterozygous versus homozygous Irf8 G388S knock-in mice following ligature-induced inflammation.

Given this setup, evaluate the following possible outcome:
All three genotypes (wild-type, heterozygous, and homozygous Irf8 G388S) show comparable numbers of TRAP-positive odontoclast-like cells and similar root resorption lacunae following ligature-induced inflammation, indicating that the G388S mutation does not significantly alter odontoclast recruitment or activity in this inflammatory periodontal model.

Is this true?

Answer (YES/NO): NO